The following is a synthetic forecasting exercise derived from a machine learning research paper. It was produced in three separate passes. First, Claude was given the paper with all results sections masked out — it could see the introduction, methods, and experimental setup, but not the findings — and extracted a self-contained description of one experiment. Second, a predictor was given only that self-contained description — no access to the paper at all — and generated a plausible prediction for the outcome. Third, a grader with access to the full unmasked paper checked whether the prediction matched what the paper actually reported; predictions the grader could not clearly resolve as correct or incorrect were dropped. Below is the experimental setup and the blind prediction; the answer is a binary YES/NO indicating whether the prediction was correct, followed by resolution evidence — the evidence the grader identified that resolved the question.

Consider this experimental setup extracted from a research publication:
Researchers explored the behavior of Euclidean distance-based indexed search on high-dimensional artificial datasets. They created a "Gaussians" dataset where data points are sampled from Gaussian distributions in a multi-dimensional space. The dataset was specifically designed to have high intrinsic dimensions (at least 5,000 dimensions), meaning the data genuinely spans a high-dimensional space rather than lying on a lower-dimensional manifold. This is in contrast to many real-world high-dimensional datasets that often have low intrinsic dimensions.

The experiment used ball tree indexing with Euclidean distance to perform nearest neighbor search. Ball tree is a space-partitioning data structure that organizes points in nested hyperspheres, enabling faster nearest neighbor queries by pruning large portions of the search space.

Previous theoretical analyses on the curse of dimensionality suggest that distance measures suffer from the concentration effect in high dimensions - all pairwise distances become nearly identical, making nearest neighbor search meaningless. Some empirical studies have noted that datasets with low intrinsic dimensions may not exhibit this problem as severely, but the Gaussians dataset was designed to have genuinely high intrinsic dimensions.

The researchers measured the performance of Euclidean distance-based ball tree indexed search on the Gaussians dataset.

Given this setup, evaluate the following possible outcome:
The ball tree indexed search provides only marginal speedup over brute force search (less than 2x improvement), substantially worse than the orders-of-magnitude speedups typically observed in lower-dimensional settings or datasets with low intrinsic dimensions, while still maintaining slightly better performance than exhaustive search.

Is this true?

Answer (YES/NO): NO